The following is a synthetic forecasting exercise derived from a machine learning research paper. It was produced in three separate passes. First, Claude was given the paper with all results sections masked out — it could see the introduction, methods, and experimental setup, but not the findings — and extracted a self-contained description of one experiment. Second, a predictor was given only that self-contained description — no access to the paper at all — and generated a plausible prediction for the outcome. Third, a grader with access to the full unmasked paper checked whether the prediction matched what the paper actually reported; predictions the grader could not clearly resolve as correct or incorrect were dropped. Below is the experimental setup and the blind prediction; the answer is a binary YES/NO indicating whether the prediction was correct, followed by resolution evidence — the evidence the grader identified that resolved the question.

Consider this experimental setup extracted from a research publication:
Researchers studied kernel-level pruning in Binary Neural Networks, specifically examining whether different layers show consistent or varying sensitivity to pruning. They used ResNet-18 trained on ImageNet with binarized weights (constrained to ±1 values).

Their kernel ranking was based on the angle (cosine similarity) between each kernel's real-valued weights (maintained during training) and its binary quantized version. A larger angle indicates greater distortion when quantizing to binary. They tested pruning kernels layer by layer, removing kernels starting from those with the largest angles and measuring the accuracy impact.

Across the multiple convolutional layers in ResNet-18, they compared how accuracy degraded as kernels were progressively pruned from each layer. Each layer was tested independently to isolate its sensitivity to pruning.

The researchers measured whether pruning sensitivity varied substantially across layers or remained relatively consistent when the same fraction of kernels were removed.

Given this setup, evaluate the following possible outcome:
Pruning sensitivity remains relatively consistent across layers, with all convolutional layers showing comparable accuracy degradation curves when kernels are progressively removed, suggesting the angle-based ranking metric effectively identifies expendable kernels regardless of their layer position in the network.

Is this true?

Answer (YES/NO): NO